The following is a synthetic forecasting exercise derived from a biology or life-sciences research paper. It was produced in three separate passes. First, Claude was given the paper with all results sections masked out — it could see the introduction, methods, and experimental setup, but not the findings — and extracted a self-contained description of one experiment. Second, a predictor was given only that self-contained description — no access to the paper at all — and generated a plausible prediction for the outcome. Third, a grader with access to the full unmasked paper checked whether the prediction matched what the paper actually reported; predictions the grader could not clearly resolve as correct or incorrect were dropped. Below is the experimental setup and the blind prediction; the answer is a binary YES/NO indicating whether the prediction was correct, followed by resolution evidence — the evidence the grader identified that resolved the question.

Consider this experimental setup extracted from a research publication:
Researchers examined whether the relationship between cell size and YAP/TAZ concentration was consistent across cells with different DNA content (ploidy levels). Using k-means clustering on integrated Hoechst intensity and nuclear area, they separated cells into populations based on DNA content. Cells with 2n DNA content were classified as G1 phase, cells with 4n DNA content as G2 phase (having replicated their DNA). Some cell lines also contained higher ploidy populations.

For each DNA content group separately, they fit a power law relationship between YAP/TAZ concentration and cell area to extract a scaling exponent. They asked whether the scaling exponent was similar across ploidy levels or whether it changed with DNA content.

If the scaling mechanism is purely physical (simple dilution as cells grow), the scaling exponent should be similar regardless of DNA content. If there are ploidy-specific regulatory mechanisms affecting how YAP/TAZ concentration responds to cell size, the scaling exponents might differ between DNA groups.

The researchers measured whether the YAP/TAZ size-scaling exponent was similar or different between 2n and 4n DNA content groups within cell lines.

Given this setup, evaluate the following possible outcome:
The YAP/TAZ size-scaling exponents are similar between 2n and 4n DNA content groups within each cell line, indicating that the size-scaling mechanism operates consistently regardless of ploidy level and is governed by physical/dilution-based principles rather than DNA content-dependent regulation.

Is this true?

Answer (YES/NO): YES